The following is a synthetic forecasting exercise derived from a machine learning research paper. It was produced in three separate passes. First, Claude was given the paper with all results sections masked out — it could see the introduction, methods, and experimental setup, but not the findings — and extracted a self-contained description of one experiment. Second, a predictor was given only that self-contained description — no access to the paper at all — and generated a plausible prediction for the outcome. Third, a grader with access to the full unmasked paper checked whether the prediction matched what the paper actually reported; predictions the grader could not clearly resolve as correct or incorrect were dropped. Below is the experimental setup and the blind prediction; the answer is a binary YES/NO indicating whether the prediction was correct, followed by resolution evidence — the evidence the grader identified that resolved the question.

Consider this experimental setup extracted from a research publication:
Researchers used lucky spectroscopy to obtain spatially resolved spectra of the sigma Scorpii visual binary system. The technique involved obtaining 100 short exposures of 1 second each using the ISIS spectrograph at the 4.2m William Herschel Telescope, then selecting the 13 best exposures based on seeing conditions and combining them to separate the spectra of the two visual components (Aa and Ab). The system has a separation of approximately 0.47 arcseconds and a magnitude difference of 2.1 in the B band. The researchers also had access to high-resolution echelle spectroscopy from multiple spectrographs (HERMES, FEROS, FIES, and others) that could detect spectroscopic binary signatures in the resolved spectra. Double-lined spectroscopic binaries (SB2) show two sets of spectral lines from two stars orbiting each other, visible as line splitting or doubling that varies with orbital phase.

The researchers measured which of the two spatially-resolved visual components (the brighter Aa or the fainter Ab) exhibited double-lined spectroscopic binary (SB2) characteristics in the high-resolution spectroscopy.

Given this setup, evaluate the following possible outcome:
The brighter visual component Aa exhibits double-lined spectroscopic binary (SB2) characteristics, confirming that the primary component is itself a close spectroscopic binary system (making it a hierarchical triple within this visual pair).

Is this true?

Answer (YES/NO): YES